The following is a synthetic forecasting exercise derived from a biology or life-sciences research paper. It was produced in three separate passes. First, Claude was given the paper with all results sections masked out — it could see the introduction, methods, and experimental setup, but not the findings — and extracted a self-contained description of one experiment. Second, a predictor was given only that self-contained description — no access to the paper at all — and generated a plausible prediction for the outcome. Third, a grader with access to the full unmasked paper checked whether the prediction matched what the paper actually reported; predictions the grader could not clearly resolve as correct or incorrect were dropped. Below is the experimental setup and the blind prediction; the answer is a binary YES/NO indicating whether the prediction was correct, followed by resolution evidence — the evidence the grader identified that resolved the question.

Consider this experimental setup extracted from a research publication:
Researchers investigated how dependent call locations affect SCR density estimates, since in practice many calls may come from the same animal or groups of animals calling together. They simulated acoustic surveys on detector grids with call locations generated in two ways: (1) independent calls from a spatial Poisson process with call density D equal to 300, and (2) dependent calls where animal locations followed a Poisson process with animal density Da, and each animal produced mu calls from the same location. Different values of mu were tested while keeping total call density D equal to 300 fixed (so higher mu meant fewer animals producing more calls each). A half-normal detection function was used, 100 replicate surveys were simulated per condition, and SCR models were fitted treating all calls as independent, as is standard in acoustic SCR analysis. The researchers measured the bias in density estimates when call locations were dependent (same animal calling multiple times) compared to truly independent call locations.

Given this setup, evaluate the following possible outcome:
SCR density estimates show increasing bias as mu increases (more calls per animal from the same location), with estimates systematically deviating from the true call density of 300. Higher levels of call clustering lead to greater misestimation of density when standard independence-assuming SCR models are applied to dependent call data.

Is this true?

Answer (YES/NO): NO